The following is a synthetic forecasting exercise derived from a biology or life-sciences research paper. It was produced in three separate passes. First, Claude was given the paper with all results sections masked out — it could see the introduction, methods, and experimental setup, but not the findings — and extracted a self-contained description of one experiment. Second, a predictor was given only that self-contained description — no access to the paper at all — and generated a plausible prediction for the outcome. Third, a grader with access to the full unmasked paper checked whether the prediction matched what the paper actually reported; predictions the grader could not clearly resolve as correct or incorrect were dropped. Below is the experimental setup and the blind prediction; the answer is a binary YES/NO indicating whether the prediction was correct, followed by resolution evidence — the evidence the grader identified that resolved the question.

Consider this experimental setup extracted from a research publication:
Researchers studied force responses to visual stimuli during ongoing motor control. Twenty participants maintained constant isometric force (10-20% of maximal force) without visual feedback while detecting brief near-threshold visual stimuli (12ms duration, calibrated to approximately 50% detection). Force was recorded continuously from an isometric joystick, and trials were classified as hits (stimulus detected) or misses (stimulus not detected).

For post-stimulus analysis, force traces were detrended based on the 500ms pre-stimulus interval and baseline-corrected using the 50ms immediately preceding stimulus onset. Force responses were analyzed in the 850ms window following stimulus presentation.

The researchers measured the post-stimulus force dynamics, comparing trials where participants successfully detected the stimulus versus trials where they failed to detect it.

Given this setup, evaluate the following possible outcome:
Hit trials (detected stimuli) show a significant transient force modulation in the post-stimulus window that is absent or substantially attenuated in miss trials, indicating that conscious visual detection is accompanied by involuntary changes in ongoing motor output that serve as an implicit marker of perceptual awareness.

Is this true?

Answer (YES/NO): YES